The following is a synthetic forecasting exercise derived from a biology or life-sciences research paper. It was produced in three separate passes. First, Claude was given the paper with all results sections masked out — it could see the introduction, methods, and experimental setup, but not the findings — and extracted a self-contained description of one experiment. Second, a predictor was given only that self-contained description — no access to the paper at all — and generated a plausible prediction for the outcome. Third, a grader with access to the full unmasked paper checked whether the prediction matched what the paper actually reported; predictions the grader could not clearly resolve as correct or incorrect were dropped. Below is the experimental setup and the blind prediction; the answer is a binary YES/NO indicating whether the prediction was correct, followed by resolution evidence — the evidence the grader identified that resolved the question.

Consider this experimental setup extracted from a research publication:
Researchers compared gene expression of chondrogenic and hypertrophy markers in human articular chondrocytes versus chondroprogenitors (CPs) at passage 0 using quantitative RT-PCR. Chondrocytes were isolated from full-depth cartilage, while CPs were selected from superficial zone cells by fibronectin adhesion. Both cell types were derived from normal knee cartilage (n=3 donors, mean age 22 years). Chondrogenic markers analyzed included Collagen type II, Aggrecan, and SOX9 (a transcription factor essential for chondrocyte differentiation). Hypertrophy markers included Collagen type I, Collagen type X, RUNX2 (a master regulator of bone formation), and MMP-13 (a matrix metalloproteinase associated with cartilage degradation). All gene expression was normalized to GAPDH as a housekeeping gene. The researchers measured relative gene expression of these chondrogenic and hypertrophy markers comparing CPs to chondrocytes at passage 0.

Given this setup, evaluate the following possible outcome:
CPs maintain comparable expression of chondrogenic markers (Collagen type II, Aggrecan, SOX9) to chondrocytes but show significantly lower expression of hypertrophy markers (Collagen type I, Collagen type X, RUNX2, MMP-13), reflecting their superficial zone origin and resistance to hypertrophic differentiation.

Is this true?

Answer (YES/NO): NO